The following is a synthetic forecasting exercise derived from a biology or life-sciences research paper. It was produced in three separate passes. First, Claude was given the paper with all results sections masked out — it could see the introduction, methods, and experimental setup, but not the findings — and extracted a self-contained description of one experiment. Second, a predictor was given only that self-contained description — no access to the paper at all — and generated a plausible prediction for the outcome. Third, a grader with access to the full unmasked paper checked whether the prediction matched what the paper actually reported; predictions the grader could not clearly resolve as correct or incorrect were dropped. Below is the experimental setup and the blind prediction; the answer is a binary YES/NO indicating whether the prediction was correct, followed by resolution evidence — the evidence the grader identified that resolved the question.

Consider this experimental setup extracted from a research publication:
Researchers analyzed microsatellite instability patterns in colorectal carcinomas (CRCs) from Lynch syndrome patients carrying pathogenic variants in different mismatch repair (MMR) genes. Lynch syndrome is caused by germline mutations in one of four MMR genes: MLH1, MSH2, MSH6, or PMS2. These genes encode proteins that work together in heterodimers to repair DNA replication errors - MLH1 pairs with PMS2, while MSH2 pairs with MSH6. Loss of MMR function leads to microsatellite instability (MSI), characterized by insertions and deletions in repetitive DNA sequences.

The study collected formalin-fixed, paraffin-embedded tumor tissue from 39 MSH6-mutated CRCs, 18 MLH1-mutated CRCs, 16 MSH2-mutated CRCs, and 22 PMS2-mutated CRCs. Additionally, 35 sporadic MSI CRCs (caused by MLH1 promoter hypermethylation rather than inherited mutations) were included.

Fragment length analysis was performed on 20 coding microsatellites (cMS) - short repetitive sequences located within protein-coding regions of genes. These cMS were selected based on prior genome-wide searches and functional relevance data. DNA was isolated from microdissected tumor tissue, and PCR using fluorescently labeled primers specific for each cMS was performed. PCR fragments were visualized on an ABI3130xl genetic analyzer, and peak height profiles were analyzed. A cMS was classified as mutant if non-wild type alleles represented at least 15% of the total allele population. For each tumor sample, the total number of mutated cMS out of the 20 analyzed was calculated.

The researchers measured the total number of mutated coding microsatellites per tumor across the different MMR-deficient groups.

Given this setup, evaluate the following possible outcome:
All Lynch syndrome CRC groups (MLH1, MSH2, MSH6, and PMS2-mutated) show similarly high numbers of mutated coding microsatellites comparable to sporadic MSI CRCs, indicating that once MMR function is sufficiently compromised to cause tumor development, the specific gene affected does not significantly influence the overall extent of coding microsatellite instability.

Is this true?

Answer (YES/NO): NO